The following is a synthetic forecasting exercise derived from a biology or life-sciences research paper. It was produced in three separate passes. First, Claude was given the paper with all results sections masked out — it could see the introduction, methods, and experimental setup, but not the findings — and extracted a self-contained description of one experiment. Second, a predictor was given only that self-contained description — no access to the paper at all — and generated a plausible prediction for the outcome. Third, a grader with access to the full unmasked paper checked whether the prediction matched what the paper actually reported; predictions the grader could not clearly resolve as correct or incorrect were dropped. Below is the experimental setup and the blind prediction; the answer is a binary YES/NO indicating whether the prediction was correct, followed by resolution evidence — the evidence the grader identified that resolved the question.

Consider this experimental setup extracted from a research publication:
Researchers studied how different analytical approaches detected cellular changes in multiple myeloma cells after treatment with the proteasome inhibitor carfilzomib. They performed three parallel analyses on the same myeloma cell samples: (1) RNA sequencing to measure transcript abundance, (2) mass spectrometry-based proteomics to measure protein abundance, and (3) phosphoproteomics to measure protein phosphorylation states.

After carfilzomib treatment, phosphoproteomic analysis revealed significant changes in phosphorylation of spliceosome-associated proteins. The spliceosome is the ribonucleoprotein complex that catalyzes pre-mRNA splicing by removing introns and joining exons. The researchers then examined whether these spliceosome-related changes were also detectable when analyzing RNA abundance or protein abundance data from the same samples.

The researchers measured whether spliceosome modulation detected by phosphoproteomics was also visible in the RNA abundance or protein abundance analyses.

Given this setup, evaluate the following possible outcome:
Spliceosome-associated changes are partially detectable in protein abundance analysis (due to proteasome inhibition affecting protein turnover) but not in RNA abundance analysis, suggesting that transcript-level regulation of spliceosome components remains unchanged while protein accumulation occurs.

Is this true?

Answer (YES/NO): NO